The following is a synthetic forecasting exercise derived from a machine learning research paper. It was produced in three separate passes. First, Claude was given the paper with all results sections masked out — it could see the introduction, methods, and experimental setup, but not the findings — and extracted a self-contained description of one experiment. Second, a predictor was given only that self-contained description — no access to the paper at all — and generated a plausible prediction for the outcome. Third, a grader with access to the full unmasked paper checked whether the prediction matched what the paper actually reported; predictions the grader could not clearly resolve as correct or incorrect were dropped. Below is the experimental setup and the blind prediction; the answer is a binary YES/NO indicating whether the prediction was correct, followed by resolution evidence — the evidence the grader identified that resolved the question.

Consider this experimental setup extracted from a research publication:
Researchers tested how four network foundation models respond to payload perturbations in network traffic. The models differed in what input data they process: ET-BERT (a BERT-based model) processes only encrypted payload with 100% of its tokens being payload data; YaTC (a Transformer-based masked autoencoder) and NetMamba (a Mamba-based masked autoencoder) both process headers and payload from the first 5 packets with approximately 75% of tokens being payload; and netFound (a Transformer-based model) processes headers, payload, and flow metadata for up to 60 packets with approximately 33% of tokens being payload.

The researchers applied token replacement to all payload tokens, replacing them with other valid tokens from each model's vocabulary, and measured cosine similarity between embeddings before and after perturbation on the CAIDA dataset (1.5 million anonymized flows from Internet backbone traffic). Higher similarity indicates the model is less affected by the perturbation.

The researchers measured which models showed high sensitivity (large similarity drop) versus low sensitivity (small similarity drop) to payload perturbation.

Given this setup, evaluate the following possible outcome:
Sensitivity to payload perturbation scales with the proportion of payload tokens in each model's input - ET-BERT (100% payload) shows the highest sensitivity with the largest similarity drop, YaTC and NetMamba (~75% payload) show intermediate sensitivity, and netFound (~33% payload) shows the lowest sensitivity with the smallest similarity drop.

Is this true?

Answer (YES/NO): NO